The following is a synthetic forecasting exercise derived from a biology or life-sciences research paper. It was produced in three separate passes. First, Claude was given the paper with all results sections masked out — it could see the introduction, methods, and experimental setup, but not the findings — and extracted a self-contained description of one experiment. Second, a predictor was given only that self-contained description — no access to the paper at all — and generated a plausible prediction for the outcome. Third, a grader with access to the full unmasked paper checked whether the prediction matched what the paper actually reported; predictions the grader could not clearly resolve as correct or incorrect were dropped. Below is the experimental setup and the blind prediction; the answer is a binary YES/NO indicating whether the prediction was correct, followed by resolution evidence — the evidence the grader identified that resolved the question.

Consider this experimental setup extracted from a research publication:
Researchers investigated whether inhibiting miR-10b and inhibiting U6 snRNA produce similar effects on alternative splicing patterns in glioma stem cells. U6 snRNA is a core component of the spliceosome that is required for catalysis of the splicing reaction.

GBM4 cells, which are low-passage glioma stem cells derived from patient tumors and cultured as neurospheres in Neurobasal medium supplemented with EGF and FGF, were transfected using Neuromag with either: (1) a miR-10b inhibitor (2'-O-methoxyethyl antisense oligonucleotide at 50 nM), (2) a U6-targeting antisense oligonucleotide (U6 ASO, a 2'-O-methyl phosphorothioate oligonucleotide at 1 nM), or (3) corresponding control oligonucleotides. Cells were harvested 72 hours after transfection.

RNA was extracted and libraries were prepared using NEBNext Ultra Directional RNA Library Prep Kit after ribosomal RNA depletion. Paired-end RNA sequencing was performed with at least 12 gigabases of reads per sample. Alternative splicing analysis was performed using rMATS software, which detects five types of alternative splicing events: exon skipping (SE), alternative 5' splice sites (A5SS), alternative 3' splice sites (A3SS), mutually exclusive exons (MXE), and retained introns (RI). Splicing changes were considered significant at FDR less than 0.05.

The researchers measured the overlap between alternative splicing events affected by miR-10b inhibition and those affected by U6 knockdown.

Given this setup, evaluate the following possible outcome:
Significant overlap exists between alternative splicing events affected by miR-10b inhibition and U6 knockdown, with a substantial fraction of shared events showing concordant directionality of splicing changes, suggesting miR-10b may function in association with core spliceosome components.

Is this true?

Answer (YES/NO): YES